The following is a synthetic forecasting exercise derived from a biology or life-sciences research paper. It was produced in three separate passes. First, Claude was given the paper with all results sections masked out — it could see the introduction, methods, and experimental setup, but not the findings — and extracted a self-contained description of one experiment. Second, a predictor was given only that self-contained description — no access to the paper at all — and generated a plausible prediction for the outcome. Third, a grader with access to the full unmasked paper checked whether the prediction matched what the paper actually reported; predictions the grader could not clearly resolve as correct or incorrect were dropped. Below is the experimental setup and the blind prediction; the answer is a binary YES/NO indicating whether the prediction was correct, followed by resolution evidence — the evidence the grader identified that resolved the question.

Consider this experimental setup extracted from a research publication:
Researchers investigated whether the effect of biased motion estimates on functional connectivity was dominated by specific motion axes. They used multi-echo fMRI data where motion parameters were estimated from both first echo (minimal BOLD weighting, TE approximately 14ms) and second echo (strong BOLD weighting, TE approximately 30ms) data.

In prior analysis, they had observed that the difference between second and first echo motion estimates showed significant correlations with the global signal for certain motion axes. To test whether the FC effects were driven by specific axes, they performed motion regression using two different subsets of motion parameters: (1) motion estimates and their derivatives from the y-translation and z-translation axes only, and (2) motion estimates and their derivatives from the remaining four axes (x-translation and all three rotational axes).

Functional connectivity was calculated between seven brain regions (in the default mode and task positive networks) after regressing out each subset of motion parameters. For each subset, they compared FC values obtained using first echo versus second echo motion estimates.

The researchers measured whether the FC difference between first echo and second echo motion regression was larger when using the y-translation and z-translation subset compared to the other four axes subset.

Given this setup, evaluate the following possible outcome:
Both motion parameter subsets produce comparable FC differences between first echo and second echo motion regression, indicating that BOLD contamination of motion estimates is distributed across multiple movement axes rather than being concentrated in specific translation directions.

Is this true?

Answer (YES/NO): NO